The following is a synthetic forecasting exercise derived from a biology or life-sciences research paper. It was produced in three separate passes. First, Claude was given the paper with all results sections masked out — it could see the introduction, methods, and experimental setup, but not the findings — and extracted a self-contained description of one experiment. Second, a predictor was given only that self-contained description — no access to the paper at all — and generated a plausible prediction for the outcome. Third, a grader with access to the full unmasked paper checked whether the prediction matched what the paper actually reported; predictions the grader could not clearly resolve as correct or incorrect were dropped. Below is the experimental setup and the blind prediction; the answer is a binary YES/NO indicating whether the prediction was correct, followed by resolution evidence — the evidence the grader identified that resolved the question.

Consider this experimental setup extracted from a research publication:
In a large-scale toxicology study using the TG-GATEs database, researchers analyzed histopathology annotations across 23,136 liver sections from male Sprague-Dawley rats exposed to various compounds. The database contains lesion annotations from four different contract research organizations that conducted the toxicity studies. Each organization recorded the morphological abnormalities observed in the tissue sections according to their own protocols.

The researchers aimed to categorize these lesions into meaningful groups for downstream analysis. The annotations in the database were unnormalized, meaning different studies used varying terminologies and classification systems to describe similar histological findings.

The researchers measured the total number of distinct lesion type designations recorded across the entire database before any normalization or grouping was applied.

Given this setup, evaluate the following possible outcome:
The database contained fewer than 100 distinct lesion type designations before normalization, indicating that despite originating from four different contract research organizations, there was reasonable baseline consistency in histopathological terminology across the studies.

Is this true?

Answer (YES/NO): NO